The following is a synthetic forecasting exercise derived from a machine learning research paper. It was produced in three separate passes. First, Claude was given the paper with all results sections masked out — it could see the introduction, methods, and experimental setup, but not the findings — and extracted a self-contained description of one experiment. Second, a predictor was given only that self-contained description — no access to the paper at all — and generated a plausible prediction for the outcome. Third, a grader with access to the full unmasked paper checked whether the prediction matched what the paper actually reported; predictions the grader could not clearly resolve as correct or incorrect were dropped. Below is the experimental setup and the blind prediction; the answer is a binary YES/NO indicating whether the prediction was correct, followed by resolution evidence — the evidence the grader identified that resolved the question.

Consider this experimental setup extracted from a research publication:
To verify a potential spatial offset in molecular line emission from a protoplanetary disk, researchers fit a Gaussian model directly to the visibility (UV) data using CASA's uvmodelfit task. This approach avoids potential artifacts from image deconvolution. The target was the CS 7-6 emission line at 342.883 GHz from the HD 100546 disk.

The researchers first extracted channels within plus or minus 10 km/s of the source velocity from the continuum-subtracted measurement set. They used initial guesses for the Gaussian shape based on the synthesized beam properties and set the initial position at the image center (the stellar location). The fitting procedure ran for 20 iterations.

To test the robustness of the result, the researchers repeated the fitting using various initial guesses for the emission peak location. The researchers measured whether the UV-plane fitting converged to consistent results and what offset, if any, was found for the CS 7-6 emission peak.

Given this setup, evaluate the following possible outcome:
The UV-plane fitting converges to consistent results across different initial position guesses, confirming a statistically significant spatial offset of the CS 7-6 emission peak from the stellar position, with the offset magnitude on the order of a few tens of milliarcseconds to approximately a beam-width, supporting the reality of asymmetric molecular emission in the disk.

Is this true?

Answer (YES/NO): YES